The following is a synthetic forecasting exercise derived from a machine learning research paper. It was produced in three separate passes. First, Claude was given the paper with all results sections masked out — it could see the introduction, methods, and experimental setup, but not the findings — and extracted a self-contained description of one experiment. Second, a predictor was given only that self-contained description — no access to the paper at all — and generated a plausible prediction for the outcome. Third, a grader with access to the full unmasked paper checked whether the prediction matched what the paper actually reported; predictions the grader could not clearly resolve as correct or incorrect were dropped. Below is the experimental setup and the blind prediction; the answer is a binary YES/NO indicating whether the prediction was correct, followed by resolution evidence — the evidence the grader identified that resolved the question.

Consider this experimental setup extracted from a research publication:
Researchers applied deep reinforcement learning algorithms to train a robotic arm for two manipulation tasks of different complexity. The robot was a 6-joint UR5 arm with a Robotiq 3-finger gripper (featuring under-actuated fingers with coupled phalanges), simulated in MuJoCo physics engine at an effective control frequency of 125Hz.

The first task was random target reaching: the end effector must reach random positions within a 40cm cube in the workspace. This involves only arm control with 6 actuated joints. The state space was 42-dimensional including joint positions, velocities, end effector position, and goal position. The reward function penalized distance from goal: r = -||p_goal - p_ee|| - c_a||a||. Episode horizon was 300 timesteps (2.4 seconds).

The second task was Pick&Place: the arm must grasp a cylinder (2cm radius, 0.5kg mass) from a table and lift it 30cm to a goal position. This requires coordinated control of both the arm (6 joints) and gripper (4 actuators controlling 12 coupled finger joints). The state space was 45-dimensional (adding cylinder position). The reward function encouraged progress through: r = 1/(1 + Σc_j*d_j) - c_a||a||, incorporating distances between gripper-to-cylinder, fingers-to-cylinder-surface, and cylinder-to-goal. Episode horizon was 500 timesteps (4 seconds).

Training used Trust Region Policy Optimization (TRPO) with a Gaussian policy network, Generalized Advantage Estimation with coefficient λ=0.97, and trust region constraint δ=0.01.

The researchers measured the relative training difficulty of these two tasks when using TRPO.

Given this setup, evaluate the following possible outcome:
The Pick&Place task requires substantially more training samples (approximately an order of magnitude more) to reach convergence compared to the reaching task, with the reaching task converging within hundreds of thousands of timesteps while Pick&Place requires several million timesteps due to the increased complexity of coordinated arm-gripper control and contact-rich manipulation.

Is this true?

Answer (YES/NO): NO